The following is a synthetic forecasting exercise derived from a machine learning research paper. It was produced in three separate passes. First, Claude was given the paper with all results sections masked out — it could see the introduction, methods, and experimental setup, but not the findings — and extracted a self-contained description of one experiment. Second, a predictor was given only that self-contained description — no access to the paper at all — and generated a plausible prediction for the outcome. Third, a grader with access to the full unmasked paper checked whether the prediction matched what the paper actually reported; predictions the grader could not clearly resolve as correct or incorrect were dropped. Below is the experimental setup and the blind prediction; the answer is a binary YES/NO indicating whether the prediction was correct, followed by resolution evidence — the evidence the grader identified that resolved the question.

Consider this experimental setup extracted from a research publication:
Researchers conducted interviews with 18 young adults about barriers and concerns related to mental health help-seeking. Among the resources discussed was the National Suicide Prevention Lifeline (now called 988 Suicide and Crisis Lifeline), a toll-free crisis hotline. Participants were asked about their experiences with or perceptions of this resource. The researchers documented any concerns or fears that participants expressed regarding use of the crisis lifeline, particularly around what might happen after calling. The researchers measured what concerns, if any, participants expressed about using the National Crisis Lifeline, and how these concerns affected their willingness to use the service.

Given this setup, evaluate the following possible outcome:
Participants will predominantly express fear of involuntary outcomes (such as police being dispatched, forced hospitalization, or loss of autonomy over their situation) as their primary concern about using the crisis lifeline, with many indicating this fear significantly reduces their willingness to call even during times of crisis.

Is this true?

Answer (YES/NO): NO